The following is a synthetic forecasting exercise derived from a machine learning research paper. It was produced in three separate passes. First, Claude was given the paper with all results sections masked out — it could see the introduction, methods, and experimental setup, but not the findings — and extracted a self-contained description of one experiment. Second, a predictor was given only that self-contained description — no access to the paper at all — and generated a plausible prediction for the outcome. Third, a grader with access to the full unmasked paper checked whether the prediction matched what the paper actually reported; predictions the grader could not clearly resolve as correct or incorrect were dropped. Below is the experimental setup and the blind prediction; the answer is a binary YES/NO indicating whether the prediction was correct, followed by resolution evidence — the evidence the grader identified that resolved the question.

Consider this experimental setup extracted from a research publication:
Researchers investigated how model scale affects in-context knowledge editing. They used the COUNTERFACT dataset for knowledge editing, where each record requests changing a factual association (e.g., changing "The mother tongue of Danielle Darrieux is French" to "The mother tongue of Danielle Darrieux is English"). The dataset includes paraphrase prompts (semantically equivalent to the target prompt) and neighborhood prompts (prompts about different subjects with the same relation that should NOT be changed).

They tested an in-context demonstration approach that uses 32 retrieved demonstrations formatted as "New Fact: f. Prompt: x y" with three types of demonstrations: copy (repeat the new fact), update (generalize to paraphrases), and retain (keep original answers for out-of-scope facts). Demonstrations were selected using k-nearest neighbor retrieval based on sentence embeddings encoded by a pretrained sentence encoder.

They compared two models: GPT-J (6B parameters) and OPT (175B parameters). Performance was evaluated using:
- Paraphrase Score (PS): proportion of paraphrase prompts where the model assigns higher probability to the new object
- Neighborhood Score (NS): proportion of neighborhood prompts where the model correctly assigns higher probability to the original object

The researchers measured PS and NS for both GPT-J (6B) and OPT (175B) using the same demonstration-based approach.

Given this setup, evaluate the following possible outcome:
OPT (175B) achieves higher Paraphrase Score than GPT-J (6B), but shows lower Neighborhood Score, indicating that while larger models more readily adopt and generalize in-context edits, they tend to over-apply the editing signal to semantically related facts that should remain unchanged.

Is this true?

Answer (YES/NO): NO